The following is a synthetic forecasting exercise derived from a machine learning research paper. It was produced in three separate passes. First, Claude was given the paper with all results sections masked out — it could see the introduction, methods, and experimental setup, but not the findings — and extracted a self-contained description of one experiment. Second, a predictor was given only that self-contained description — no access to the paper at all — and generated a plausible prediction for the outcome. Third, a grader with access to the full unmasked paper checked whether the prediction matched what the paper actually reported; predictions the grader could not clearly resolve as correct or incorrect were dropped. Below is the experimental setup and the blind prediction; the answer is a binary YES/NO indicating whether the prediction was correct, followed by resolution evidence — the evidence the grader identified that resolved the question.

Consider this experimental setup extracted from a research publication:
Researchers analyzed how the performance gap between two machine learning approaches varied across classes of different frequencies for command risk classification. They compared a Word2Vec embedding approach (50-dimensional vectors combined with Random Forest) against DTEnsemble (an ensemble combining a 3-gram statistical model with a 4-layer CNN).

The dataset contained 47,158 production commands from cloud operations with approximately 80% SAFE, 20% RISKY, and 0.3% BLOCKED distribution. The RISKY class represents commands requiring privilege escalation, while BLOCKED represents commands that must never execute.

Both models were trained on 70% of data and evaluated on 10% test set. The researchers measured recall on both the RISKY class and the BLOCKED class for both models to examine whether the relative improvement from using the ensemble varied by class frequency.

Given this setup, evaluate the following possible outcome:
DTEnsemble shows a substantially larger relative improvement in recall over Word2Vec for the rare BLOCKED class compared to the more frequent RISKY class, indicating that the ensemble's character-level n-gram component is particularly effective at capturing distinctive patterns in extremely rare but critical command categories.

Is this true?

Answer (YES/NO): YES